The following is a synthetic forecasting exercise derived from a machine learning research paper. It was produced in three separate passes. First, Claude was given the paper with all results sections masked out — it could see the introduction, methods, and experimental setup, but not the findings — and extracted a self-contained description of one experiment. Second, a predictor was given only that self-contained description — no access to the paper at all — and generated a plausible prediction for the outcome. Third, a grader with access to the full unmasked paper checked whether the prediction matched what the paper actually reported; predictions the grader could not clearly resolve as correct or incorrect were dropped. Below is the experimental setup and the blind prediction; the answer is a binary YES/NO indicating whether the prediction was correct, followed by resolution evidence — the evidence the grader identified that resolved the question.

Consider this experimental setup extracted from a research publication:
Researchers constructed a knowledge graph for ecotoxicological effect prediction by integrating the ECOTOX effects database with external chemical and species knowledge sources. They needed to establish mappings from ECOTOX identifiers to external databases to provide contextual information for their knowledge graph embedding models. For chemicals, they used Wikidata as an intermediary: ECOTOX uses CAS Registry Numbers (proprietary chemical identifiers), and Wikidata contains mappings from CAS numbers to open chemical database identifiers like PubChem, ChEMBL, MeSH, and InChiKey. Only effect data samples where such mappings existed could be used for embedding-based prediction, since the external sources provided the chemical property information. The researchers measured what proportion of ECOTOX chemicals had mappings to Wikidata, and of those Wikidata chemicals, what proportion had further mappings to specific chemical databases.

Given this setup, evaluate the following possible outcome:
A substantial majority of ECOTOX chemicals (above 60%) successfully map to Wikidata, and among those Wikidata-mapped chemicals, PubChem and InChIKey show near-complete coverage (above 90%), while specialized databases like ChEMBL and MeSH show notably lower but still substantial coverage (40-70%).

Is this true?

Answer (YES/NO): NO